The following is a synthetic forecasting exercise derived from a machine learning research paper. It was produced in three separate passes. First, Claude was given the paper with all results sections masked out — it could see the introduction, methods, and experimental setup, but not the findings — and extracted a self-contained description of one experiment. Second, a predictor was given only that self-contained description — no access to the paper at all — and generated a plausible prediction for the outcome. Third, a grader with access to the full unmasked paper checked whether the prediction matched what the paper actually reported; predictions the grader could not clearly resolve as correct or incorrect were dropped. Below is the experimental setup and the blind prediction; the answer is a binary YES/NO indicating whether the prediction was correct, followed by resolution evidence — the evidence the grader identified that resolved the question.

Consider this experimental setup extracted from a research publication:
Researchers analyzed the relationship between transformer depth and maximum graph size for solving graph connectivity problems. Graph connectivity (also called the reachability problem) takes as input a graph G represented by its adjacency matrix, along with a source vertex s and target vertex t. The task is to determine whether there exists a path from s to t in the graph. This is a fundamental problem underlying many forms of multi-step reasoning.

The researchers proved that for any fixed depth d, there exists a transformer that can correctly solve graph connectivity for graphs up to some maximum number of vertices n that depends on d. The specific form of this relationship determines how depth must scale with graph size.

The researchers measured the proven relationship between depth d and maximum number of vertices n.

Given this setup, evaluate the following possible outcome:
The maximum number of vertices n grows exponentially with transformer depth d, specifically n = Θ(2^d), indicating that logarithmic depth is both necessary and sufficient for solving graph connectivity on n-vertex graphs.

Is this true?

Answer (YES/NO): NO